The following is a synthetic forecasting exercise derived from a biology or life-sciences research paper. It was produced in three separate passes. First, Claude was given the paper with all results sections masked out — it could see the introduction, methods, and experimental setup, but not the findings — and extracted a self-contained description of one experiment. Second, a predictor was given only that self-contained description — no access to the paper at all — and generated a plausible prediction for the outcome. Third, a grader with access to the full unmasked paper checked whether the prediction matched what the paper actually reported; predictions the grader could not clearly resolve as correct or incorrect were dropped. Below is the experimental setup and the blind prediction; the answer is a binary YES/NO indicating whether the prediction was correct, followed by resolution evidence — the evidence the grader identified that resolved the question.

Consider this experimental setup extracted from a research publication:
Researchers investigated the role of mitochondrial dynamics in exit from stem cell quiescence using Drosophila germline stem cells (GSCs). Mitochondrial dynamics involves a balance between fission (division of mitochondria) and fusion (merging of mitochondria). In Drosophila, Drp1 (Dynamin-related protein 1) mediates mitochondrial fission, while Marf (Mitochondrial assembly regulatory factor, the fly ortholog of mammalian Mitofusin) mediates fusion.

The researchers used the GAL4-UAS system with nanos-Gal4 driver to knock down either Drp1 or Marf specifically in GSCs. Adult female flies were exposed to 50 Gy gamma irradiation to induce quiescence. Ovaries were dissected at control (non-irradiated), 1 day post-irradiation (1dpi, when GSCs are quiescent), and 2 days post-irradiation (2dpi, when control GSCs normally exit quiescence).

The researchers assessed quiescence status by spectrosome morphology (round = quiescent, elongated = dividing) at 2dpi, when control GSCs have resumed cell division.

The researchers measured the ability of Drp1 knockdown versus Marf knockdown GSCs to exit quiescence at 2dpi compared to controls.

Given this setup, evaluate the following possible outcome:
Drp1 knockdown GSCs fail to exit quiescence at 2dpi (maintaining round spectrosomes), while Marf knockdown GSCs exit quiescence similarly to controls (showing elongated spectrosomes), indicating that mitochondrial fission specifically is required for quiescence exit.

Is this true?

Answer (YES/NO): NO